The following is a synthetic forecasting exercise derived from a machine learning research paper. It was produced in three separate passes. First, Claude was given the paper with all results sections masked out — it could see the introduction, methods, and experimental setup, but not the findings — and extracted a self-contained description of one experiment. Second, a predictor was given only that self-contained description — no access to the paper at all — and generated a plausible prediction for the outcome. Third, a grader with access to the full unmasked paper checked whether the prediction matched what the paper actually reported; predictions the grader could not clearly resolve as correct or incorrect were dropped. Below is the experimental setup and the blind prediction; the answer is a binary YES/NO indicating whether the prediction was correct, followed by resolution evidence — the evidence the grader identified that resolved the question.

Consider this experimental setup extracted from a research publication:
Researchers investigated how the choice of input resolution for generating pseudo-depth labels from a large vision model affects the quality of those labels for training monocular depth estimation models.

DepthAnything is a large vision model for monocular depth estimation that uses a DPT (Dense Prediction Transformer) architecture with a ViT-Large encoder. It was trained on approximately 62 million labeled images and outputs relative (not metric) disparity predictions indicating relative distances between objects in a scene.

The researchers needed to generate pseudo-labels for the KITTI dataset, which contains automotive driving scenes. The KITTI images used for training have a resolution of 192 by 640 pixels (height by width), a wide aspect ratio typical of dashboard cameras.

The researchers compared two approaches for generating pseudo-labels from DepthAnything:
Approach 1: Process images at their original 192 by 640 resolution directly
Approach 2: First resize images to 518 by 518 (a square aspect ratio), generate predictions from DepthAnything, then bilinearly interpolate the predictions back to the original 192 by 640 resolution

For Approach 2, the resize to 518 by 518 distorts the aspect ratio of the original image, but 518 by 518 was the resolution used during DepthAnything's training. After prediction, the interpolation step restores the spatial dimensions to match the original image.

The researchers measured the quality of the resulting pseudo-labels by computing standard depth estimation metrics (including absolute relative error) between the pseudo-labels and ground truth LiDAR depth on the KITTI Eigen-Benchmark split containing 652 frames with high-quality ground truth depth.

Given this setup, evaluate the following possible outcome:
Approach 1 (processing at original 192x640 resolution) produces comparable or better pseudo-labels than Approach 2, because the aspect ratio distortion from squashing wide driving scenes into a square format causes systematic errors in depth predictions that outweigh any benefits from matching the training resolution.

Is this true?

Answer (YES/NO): NO